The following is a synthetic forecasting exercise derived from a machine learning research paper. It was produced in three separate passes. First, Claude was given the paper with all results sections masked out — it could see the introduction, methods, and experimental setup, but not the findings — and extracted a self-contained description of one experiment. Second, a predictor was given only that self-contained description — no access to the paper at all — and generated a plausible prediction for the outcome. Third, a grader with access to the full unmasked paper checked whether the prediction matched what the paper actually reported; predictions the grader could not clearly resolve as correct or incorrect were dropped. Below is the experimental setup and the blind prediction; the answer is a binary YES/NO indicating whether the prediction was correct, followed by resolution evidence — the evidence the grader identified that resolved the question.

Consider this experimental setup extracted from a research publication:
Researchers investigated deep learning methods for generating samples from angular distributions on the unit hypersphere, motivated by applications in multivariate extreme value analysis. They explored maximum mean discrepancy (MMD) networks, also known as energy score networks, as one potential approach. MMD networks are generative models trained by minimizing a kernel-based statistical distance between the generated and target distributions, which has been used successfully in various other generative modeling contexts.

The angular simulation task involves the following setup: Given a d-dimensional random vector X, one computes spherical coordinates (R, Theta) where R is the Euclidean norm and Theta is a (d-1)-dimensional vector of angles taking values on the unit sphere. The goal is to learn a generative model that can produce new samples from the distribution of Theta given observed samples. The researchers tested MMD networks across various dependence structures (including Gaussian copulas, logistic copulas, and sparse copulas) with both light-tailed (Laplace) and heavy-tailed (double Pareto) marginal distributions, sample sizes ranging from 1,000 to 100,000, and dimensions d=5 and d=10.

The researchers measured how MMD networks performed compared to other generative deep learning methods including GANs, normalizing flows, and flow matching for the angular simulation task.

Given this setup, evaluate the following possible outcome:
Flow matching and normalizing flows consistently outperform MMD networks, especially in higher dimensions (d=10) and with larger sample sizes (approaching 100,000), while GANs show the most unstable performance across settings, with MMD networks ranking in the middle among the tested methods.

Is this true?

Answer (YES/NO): NO